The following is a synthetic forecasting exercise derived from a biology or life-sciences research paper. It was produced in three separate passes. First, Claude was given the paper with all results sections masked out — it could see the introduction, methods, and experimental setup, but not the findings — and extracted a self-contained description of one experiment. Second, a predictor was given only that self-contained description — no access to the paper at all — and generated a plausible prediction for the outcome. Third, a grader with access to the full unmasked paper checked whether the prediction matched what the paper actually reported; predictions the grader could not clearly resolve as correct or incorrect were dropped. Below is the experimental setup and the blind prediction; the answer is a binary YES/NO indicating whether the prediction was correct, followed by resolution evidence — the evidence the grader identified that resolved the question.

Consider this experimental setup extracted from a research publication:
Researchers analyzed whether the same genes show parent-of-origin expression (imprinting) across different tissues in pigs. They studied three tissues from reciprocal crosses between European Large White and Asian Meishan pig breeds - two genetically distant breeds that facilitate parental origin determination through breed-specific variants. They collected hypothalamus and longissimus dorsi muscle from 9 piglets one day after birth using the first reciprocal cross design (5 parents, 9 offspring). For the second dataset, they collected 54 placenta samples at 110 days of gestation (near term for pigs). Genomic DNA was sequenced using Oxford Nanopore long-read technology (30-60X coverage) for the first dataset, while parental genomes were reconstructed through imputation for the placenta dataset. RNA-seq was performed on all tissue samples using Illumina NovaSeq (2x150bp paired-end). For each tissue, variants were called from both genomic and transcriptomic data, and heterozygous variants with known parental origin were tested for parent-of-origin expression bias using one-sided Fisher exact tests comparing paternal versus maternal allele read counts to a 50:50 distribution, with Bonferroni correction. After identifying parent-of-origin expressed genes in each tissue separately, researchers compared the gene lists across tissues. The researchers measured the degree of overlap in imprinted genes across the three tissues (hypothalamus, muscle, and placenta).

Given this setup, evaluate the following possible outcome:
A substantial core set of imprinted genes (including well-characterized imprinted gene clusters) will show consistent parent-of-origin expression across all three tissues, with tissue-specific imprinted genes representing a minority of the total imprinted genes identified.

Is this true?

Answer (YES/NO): NO